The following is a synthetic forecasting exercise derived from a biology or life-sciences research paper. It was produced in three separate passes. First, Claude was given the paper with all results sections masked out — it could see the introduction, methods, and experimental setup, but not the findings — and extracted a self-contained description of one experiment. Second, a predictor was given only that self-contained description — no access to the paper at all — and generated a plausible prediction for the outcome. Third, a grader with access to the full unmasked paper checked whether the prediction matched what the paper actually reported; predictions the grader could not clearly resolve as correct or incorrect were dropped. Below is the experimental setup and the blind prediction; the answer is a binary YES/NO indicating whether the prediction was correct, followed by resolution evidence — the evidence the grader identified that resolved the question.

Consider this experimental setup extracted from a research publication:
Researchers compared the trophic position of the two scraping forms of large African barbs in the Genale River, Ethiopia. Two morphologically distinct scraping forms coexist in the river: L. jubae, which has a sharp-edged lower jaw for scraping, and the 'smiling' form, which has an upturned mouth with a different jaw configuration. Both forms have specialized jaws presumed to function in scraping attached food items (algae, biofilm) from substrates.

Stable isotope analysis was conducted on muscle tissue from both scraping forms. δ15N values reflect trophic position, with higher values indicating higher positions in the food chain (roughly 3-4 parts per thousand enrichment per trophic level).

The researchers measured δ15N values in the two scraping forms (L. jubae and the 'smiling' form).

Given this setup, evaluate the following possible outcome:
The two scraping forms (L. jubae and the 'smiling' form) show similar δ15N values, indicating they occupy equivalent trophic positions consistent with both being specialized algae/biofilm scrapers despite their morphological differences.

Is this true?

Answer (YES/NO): NO